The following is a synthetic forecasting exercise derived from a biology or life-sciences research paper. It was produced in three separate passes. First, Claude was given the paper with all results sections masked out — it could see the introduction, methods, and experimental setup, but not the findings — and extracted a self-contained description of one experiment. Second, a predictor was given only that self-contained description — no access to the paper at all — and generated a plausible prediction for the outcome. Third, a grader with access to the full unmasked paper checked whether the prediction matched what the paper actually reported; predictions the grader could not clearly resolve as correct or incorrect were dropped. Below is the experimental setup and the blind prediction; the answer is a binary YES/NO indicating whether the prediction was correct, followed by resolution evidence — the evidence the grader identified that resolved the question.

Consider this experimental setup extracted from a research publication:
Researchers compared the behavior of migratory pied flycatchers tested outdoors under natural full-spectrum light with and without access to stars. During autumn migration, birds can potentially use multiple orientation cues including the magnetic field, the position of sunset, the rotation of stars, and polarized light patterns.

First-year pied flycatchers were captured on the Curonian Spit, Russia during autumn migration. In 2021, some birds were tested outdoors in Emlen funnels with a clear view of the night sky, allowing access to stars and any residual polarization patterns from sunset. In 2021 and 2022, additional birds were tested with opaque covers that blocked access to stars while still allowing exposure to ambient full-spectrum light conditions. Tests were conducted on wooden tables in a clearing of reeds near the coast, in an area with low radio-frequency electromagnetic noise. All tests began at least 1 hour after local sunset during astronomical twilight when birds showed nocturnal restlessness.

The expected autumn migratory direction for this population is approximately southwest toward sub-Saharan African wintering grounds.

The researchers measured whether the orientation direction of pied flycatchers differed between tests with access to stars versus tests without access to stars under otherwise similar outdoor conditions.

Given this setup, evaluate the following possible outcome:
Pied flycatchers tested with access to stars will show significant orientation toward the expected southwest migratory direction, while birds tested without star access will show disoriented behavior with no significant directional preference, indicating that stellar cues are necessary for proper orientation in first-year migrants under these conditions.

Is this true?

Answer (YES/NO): NO